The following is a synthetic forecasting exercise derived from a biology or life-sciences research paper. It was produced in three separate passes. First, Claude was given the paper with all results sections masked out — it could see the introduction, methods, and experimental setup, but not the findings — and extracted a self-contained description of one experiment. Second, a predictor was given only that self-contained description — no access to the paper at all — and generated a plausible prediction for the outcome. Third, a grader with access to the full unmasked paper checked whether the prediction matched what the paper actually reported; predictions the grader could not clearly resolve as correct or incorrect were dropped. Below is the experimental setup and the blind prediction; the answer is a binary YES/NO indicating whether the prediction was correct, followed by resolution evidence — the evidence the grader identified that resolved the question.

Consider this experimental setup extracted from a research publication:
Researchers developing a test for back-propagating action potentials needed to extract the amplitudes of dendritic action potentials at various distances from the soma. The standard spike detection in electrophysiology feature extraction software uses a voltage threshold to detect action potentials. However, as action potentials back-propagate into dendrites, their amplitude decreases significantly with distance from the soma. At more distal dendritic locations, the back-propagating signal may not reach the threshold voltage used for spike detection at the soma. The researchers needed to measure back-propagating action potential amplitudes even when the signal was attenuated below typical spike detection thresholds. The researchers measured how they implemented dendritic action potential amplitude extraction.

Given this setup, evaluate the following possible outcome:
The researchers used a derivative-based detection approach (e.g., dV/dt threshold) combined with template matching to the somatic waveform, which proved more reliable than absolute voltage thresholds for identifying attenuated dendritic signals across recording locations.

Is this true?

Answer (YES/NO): NO